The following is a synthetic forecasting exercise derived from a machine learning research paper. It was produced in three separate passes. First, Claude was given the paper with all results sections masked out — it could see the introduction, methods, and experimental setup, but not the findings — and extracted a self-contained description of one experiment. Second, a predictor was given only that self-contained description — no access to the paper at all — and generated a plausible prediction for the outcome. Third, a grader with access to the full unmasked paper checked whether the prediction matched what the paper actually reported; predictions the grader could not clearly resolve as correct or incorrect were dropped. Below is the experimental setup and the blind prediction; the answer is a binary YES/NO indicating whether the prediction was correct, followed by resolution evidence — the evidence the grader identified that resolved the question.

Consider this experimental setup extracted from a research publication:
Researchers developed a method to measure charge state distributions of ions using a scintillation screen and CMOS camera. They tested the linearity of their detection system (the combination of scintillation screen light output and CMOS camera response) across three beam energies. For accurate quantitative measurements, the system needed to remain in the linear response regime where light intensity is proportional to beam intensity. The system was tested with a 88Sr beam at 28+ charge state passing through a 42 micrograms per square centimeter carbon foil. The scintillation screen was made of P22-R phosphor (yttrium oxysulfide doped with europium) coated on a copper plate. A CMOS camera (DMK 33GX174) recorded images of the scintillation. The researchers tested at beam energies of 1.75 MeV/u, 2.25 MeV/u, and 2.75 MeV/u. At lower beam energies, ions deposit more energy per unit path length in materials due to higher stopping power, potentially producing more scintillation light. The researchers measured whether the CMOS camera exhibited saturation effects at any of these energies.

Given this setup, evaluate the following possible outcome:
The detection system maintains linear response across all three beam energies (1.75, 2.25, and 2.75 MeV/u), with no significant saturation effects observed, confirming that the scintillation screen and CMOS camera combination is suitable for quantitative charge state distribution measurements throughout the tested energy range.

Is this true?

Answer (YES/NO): NO